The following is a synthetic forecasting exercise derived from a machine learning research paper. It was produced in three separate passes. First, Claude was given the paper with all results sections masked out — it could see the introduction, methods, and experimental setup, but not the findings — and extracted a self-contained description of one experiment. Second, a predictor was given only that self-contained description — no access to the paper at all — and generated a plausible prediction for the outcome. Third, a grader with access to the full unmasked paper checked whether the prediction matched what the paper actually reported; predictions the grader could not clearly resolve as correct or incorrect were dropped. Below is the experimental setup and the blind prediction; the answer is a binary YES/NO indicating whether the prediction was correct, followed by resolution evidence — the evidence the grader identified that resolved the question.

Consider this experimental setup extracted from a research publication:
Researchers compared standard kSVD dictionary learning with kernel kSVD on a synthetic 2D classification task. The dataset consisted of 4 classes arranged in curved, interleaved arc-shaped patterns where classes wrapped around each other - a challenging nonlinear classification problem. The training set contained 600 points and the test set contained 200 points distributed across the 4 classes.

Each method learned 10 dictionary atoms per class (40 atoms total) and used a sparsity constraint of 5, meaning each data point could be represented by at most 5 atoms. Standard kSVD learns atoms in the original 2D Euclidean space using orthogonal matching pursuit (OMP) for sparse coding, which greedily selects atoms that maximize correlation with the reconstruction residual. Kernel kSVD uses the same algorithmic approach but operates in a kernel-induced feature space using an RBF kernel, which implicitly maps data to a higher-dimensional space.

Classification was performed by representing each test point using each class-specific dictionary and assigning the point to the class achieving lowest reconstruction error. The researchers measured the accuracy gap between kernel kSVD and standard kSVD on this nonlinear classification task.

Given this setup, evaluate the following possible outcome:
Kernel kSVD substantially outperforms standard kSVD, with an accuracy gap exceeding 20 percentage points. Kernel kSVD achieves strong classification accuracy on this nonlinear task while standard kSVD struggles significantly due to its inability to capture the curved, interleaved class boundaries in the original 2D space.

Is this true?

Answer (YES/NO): YES